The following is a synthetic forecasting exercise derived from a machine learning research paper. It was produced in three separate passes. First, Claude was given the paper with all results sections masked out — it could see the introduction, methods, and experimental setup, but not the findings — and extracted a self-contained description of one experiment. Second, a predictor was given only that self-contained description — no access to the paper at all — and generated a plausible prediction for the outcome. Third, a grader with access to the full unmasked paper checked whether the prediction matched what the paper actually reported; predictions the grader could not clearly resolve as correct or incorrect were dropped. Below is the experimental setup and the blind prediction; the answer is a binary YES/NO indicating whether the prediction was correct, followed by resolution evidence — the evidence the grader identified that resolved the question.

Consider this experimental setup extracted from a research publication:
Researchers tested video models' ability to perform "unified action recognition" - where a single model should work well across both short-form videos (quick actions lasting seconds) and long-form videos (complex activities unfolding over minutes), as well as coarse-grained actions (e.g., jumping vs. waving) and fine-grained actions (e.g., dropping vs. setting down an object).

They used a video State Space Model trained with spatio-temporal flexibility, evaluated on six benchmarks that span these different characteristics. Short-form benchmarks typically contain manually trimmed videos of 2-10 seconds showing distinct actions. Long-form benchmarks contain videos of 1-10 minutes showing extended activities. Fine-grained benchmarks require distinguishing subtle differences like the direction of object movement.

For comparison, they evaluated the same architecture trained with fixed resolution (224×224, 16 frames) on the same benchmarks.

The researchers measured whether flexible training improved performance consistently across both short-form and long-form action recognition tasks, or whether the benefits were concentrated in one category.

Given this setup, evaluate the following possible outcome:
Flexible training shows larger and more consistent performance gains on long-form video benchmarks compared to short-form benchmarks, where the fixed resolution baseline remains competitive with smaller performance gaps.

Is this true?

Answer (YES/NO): YES